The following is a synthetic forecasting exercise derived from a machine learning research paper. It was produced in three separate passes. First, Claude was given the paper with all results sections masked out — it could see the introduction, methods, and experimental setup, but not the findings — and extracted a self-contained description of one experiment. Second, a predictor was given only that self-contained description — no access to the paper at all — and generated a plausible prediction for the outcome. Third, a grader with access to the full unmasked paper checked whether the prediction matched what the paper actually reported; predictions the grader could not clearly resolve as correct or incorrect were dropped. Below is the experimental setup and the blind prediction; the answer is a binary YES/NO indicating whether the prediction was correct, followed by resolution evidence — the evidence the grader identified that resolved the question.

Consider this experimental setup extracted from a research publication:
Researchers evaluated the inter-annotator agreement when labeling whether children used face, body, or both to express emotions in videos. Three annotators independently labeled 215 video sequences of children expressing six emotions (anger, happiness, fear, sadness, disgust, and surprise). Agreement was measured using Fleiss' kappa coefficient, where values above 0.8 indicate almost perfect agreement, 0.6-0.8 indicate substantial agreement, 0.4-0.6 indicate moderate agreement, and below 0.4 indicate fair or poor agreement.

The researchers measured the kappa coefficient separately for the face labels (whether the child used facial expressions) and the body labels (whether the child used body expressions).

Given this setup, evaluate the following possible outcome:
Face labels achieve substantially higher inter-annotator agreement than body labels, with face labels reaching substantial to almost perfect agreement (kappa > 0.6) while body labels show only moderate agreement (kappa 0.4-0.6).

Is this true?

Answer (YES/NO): NO